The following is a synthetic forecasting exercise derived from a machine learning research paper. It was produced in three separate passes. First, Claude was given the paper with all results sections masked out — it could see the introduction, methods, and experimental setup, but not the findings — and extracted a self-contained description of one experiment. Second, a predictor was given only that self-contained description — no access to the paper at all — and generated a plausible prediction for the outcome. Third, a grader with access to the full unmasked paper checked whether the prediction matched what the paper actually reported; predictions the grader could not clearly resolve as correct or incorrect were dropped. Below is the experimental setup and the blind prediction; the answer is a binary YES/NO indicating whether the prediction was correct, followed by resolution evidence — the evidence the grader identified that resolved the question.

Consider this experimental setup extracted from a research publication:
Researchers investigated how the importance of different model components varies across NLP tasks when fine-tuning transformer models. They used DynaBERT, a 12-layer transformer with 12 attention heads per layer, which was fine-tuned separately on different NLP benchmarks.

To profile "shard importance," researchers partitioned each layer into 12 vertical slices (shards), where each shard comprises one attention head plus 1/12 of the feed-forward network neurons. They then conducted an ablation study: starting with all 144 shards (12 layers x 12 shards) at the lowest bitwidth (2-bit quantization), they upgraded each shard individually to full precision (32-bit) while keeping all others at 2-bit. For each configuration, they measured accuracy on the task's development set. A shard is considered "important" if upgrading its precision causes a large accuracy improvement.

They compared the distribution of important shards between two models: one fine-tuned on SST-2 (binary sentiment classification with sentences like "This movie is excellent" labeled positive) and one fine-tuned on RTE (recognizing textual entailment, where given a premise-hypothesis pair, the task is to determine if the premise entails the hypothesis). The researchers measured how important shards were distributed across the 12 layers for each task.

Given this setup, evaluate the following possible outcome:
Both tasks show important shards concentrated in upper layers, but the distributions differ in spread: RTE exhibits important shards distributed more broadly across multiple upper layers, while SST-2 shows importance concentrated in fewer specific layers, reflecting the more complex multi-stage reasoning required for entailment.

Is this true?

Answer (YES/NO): NO